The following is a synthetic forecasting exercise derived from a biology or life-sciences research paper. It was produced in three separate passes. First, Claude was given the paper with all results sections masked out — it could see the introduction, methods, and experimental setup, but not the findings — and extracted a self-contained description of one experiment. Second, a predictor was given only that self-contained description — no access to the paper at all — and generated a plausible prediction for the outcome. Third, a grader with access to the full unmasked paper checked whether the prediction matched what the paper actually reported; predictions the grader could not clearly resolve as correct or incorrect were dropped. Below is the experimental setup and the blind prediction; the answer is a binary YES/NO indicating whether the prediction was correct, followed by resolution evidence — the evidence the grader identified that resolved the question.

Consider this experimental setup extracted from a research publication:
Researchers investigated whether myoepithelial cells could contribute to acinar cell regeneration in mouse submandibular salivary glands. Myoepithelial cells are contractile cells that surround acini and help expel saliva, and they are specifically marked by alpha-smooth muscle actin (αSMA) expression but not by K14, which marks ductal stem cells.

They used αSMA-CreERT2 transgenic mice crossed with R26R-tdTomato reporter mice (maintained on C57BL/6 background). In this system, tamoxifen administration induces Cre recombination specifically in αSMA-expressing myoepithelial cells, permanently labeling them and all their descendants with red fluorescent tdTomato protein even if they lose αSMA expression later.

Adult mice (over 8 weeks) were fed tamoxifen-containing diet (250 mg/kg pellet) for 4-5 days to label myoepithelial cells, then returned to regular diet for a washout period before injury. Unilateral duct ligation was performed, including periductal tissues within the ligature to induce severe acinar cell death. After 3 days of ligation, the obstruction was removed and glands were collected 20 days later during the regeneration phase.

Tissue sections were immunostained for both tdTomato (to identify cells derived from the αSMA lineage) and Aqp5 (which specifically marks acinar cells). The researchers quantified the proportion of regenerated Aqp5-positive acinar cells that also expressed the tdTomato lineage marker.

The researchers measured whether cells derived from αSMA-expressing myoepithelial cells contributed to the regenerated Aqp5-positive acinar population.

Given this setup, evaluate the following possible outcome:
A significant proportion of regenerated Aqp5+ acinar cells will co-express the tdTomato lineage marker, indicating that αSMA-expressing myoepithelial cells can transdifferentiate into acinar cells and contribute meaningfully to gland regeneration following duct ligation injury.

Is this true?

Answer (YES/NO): YES